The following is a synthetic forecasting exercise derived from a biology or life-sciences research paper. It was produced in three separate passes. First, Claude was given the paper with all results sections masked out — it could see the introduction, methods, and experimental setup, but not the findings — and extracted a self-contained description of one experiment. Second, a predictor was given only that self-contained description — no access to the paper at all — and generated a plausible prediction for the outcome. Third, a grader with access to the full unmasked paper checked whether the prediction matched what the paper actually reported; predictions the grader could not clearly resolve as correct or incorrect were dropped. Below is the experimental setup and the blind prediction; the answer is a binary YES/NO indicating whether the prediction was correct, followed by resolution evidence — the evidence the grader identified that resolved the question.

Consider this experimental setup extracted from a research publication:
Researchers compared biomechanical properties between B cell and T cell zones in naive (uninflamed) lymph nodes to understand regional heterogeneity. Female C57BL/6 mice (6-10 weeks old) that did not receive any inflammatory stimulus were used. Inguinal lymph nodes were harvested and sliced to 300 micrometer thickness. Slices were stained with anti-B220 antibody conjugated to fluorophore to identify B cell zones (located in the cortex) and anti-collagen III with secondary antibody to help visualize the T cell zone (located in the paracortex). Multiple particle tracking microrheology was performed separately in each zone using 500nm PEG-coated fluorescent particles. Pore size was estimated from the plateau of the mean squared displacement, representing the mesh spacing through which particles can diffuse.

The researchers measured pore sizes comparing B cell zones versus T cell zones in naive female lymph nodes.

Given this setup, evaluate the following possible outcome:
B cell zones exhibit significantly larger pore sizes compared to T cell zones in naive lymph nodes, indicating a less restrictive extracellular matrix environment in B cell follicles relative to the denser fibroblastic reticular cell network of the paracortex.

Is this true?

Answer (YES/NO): YES